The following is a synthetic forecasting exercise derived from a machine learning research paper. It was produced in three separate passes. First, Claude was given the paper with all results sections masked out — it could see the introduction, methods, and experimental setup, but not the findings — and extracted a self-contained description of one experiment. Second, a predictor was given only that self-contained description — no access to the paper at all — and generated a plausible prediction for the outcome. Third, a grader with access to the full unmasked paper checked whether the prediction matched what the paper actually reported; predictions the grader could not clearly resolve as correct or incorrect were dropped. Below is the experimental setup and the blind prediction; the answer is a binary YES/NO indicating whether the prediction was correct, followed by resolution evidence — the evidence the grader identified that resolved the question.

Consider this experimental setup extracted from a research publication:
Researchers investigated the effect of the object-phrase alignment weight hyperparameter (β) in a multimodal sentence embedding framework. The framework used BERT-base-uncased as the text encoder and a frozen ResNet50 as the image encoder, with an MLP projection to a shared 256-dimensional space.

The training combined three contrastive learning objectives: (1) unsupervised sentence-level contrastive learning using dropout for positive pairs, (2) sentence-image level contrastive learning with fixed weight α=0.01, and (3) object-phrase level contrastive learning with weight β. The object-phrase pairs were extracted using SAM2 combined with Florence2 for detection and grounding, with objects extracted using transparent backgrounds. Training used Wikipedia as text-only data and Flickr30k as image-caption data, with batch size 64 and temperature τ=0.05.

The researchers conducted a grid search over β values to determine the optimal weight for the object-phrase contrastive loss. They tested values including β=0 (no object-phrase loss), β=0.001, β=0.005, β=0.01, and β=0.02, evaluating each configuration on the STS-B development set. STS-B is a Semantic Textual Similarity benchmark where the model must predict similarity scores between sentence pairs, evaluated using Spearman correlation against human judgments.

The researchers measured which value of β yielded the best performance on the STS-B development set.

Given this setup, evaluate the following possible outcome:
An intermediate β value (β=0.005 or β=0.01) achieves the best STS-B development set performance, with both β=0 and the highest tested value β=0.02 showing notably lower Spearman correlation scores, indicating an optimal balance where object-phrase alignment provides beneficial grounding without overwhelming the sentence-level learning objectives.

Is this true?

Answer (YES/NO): YES